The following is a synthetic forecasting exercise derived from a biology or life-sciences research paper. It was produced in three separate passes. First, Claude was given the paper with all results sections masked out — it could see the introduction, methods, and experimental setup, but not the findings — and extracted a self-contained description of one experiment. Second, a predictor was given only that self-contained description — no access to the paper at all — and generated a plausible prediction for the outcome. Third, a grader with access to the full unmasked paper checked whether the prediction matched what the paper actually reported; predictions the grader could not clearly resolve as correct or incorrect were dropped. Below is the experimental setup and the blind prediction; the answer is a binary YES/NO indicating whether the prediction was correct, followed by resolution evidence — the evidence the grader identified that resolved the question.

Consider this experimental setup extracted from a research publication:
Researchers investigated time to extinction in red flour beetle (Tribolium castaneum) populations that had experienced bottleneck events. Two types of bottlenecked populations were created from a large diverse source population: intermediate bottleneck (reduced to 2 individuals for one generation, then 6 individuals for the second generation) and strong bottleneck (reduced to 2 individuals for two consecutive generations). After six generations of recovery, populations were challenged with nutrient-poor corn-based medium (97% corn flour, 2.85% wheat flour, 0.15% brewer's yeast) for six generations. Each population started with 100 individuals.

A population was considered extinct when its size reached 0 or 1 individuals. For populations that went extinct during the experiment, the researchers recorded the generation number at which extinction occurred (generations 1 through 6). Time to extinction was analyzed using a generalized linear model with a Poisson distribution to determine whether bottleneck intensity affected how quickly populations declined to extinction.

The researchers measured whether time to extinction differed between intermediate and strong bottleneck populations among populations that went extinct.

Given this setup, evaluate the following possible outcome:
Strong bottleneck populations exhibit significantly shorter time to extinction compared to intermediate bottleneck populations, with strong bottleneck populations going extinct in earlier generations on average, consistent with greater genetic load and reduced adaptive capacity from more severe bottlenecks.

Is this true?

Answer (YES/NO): NO